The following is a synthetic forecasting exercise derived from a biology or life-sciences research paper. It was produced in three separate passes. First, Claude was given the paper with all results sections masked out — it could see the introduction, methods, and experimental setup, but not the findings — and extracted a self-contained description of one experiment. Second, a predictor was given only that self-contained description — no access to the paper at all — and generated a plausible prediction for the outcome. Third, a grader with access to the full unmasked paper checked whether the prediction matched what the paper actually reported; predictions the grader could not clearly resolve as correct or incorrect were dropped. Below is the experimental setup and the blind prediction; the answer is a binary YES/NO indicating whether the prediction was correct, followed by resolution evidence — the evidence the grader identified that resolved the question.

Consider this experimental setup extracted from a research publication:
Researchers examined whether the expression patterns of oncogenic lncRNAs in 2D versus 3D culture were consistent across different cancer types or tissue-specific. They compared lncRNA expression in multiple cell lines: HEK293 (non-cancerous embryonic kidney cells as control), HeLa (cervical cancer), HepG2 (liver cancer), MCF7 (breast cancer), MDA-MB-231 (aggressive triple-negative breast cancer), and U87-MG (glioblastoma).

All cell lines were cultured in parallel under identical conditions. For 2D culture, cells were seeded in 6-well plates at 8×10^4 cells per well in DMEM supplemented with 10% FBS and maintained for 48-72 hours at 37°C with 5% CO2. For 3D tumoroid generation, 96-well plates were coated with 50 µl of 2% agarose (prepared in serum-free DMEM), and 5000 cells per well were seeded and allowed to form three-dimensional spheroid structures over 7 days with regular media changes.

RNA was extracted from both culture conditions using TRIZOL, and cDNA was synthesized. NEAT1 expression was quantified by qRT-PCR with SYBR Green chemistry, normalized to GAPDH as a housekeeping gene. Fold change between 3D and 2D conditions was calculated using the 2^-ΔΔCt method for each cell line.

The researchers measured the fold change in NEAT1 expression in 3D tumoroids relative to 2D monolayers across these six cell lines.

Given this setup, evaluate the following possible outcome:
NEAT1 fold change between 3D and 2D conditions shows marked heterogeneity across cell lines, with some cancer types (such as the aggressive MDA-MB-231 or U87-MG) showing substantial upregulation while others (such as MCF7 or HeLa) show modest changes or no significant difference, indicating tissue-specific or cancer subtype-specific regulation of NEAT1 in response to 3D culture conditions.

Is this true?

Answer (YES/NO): NO